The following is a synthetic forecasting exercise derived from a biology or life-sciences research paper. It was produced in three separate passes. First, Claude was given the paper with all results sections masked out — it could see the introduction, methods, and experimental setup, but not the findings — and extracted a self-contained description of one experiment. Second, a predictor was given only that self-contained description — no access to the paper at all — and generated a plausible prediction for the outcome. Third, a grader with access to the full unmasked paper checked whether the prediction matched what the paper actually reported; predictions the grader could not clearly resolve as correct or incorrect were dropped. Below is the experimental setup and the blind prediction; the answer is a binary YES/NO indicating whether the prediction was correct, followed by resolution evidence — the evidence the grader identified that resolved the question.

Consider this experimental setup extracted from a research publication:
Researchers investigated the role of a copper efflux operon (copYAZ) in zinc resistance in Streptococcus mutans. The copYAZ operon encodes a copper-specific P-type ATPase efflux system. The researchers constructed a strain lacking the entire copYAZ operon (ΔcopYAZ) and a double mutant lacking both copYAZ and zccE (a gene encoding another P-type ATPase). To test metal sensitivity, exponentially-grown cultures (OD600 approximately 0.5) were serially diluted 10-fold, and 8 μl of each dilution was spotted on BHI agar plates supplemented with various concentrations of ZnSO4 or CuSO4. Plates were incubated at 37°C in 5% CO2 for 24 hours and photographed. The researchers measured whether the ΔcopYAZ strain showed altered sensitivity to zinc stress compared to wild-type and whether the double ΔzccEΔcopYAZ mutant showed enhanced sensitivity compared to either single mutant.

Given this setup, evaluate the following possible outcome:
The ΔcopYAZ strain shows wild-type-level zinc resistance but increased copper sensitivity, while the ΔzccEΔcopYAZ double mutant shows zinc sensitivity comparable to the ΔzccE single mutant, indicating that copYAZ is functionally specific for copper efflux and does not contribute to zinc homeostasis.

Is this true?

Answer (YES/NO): NO